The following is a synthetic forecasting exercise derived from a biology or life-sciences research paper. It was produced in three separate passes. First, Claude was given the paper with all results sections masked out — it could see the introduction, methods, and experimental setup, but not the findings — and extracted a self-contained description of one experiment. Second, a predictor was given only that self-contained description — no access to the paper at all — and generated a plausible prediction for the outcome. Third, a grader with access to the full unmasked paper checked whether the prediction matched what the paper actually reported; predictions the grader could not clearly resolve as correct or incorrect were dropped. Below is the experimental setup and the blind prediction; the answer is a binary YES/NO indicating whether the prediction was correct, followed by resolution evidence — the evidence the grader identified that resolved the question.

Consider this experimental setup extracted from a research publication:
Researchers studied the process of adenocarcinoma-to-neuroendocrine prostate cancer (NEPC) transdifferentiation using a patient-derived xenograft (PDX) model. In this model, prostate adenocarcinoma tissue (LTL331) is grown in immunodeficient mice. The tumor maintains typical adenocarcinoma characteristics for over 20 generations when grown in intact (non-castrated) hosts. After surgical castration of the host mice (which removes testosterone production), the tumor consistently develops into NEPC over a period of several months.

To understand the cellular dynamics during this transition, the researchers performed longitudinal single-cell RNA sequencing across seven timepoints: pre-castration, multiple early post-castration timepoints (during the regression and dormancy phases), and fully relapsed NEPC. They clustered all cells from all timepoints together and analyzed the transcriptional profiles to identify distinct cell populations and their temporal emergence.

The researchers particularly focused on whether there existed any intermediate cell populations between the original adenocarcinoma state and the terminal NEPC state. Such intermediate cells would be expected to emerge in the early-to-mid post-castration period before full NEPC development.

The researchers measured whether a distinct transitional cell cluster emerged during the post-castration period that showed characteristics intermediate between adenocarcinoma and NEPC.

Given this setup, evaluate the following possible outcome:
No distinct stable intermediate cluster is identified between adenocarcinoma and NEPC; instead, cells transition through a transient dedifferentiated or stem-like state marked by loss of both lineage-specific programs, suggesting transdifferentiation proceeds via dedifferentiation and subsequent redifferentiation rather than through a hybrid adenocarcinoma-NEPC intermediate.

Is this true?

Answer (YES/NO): NO